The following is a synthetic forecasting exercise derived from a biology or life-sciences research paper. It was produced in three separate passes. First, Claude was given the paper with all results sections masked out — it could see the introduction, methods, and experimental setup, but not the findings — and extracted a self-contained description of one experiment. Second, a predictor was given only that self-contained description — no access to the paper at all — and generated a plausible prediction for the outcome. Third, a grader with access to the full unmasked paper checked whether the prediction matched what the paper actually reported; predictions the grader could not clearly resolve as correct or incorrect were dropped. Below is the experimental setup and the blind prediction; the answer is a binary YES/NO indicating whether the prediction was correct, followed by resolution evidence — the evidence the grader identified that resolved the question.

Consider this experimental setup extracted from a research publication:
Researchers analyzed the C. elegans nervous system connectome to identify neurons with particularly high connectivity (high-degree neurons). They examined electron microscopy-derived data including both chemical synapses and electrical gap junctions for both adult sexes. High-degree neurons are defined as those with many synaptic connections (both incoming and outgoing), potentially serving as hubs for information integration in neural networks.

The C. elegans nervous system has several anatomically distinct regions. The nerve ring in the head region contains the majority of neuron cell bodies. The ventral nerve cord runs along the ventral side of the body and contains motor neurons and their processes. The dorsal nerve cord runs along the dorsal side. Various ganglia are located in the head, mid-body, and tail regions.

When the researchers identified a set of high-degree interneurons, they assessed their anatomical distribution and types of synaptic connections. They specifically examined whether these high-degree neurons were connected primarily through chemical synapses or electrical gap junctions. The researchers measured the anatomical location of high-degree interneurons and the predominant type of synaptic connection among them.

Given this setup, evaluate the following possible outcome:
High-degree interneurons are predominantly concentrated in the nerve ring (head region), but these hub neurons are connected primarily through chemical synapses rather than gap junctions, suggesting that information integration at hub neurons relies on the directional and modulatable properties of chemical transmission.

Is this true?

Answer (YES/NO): NO